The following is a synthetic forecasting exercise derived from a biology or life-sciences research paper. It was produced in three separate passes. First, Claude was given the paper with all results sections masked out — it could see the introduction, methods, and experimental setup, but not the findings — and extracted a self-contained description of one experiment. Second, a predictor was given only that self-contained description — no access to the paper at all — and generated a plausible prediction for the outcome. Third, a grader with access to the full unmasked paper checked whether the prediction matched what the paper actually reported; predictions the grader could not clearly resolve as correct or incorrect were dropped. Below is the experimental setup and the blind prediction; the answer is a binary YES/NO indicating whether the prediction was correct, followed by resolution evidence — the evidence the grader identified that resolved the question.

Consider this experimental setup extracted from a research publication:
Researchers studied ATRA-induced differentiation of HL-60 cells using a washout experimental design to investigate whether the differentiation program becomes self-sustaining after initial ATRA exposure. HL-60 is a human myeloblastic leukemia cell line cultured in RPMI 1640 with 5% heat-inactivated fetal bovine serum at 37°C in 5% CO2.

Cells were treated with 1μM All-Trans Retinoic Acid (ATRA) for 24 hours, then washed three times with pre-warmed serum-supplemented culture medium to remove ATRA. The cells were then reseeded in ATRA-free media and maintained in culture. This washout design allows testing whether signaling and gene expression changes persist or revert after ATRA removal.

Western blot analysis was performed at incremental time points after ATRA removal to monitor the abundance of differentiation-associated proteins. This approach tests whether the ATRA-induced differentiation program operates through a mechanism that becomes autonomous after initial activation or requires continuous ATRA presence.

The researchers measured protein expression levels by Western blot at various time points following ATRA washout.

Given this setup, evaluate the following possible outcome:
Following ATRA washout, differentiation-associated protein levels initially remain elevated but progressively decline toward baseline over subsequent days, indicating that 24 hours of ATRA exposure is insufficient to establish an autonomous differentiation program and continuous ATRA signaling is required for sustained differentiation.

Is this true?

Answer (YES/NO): NO